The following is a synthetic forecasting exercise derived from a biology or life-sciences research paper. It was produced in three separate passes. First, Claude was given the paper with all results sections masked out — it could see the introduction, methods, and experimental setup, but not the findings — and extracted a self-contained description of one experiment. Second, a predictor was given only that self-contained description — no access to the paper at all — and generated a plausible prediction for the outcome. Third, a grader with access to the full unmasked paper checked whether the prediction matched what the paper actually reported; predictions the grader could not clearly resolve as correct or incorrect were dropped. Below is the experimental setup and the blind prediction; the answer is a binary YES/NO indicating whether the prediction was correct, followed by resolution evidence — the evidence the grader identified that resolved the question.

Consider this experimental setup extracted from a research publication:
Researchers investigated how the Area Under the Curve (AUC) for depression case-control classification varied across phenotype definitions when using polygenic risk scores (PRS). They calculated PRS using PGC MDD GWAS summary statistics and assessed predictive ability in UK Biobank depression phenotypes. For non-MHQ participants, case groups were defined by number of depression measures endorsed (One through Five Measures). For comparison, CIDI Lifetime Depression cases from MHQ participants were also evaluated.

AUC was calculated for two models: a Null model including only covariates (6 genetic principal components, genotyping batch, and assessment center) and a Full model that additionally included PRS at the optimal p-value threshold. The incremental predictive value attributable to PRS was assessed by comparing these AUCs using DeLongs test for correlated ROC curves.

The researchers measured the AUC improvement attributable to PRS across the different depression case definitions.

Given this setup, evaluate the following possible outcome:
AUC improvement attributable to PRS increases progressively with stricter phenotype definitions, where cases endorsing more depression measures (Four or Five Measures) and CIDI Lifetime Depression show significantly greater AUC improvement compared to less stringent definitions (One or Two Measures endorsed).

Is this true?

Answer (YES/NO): NO